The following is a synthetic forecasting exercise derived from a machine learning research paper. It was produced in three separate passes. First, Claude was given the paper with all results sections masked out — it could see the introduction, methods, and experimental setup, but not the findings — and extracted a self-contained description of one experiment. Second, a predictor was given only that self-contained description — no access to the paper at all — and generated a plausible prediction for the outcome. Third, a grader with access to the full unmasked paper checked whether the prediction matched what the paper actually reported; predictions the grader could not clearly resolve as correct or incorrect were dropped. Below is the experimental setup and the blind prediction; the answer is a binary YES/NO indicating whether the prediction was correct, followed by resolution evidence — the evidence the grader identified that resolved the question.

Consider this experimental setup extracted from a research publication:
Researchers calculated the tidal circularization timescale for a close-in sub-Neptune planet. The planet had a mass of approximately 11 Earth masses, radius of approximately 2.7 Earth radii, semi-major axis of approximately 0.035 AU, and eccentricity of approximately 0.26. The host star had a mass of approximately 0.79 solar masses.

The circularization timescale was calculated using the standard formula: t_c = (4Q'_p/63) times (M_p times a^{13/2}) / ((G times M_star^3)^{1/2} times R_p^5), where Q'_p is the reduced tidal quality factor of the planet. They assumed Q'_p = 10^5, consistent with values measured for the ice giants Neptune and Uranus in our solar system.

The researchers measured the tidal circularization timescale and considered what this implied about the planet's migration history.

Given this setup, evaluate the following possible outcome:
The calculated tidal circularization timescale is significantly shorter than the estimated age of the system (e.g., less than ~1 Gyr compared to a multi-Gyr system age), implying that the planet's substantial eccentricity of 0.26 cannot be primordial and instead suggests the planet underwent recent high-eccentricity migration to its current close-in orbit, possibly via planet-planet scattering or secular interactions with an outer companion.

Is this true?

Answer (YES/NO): YES